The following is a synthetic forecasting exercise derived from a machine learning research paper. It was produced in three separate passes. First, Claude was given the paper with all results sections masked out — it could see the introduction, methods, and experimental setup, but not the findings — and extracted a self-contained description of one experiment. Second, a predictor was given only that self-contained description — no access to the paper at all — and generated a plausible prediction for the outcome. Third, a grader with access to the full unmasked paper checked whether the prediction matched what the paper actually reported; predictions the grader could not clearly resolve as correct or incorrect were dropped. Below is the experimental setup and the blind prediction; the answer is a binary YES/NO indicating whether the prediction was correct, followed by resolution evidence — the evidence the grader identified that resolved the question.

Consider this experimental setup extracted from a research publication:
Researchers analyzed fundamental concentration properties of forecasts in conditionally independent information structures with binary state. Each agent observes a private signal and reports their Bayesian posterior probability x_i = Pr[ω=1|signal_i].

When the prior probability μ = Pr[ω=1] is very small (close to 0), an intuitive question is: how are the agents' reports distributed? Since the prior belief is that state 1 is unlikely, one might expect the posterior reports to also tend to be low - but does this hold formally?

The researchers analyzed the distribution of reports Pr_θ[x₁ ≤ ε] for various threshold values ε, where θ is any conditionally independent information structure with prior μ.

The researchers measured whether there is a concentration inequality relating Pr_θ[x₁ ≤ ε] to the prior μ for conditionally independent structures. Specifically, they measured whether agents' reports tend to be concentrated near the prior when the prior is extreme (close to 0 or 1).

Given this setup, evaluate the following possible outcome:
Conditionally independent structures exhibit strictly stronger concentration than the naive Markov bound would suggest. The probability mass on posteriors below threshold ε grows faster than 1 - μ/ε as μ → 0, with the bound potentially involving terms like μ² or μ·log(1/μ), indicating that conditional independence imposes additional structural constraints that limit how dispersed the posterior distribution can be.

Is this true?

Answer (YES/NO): NO